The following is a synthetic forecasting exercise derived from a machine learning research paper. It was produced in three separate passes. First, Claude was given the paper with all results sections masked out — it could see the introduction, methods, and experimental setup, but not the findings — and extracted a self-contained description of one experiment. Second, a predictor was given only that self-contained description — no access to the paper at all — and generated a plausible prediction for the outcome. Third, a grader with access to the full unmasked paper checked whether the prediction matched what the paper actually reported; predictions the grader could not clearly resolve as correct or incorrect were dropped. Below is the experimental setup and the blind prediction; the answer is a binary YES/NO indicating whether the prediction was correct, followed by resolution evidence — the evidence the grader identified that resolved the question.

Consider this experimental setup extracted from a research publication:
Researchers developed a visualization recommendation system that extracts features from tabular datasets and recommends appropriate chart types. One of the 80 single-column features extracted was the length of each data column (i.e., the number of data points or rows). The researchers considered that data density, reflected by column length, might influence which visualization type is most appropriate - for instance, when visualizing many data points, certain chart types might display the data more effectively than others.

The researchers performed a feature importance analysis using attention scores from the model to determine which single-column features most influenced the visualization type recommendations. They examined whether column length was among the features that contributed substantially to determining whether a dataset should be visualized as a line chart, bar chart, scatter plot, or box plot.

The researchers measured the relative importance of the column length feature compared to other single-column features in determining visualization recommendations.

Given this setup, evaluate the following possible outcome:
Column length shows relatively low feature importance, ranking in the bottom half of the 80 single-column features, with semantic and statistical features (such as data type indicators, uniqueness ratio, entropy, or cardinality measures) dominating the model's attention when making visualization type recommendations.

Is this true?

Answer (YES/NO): NO